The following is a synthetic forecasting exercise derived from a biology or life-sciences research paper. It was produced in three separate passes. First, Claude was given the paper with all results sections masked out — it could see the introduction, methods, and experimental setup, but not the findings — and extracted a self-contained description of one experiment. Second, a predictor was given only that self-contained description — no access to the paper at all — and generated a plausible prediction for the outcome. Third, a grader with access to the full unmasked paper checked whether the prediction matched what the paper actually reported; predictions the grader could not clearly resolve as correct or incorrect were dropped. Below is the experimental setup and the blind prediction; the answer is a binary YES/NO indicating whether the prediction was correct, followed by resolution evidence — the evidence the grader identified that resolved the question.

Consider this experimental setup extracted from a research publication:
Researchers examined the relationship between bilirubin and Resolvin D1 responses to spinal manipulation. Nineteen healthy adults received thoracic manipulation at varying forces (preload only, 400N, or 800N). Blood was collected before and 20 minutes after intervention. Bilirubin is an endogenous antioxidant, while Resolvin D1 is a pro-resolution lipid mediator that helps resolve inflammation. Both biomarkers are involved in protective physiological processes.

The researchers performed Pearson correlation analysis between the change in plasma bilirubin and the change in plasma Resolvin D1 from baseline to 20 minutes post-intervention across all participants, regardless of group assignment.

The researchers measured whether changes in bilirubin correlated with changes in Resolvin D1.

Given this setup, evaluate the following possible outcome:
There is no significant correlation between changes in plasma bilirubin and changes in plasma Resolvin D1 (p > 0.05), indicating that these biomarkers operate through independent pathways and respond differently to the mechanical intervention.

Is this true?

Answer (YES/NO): YES